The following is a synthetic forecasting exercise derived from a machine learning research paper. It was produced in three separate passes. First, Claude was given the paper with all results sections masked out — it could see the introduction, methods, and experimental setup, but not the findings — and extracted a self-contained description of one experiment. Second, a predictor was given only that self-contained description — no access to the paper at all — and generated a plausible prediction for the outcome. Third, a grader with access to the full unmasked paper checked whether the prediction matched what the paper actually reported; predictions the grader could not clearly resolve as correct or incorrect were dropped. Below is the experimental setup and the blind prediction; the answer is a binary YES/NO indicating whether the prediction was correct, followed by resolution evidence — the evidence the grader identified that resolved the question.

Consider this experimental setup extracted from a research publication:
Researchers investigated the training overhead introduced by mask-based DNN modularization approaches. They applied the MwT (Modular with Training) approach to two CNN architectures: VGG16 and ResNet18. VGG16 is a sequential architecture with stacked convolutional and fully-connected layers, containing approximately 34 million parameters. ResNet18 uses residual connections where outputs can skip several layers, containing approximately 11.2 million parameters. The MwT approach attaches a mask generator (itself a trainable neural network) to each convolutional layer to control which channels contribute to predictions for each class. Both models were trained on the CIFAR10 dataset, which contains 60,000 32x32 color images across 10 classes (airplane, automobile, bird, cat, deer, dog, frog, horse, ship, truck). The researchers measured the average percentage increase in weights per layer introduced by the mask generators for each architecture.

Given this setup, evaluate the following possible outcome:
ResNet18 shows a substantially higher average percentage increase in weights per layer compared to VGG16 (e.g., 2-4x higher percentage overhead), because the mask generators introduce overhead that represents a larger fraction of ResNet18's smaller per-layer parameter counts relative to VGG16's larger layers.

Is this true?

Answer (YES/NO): YES